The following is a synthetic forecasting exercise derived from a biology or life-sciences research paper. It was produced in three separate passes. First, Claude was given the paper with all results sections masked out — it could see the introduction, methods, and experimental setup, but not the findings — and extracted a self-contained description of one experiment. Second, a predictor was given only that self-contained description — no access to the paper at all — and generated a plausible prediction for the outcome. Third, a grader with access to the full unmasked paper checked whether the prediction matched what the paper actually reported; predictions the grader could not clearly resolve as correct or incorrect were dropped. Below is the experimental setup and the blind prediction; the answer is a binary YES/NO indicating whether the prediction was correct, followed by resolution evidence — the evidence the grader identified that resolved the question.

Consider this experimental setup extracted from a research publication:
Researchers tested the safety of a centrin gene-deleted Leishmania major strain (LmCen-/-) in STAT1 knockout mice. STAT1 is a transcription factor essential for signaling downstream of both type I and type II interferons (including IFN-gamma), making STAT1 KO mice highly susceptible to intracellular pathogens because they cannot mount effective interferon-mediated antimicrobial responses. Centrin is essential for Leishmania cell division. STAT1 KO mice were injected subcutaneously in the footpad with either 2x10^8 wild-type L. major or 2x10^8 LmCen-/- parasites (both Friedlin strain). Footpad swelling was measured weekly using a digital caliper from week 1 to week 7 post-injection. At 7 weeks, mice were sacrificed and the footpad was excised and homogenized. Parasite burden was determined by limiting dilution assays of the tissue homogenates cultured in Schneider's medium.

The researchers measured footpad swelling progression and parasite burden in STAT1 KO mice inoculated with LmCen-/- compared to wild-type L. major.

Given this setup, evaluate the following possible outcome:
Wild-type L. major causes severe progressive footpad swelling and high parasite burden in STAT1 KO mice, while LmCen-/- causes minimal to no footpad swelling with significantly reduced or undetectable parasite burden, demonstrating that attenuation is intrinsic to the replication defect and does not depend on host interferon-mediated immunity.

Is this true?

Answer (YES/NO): YES